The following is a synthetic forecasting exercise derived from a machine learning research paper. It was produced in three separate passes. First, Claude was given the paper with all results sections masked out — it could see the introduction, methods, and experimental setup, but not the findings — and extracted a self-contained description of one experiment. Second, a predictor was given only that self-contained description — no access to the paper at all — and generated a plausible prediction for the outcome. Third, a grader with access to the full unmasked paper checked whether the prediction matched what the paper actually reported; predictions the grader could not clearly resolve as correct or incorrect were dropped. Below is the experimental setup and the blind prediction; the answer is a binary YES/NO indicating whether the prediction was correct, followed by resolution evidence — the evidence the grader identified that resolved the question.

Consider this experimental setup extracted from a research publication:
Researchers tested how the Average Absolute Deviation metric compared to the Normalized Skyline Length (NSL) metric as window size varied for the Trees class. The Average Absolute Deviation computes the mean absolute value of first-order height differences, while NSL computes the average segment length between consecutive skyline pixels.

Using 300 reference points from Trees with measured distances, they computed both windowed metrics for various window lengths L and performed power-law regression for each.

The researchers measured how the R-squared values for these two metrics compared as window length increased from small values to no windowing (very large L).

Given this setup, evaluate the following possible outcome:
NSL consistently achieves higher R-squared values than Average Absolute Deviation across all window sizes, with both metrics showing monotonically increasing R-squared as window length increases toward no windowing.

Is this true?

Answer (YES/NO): NO